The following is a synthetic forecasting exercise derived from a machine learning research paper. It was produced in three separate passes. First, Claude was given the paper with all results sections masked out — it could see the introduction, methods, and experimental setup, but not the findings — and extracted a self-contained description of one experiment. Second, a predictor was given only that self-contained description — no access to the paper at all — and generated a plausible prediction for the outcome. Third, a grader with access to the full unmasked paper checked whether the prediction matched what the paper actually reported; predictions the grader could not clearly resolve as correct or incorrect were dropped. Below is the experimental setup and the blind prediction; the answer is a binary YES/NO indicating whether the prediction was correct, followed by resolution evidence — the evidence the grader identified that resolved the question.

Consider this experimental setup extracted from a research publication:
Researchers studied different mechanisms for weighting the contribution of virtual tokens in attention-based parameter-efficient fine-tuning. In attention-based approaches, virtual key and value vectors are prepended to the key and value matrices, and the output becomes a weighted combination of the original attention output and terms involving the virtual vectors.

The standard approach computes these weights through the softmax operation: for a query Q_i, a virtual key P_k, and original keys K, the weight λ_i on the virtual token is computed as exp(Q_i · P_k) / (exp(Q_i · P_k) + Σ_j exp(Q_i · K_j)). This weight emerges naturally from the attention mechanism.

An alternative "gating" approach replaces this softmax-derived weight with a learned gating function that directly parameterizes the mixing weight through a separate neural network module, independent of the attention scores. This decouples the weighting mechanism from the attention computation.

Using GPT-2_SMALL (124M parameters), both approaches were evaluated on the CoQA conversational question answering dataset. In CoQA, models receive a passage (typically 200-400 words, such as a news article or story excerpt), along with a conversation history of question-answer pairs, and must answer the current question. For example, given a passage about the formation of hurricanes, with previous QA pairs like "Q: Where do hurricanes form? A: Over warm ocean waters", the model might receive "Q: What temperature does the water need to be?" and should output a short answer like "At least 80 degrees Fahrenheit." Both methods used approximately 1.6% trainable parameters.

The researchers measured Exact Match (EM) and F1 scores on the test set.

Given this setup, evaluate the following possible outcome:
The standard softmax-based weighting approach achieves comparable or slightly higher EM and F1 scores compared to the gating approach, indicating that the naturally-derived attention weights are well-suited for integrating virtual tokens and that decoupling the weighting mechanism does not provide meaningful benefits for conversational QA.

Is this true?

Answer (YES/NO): NO